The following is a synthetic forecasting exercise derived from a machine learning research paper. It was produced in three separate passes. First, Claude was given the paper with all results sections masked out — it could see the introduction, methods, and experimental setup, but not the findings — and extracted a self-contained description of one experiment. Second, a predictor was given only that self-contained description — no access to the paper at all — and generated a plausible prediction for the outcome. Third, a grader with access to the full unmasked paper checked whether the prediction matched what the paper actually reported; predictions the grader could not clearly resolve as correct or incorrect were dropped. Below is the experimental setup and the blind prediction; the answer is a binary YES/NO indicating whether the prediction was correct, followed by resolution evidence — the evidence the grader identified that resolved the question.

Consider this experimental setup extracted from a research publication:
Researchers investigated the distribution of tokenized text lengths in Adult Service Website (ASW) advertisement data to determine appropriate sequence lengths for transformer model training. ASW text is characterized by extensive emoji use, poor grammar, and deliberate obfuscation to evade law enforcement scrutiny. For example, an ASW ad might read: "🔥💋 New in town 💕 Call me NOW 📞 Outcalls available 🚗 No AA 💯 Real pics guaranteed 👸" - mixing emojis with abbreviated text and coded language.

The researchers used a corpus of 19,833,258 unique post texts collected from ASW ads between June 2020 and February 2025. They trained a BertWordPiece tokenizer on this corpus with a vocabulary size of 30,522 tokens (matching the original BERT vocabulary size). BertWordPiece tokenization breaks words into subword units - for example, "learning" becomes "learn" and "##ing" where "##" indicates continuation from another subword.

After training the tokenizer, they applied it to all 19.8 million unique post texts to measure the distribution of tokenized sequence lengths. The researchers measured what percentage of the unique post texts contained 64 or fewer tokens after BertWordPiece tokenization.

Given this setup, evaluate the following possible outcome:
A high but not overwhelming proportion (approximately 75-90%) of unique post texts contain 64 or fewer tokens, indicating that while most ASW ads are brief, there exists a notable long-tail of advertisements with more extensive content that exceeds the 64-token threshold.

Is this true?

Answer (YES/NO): NO